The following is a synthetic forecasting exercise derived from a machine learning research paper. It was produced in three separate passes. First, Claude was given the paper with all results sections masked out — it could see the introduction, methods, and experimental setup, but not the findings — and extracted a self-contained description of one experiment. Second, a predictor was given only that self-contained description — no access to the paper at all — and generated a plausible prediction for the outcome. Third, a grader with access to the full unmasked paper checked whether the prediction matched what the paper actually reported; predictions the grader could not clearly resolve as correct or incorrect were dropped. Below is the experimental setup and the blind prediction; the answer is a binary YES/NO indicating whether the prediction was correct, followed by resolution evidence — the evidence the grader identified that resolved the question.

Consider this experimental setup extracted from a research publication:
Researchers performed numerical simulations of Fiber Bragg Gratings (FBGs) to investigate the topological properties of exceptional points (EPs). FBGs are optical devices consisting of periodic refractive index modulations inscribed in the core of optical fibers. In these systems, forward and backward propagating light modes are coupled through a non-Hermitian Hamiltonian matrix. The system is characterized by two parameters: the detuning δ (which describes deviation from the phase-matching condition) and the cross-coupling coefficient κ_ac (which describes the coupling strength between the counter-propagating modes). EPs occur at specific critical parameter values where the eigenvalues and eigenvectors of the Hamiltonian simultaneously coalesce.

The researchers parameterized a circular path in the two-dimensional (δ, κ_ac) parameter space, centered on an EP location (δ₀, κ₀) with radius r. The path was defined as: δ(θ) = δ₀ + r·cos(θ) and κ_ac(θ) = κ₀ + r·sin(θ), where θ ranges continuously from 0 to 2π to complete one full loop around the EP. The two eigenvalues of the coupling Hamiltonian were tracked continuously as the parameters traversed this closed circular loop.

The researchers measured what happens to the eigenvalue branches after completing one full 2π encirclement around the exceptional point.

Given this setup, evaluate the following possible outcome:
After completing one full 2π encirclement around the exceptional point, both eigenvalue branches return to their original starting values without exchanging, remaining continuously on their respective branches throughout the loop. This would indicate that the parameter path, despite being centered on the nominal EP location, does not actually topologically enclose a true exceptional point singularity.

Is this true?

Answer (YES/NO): NO